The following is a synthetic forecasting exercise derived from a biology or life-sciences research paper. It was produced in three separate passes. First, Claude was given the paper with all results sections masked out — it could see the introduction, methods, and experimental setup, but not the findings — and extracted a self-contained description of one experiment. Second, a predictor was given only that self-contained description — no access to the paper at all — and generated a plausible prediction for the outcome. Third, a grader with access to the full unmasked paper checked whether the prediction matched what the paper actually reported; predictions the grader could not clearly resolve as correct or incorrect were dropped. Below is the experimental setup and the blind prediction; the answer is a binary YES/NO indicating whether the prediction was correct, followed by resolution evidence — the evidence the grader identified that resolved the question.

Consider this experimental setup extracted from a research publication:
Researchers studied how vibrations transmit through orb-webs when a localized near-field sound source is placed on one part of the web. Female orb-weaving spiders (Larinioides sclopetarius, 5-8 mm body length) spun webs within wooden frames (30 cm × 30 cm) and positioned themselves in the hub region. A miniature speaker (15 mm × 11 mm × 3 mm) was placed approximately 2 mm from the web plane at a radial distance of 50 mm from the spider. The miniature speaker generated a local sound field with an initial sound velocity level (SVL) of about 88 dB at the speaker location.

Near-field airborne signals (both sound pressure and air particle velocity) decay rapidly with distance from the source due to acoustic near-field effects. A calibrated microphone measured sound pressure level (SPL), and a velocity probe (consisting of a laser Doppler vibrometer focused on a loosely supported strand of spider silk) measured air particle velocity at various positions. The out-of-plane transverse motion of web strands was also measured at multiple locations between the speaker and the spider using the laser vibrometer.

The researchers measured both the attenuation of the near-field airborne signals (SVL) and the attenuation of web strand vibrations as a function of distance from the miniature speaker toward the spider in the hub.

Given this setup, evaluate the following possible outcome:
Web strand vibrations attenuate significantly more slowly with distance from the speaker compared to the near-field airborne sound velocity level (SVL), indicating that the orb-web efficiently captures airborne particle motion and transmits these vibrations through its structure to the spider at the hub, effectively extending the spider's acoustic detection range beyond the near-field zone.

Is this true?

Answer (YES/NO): YES